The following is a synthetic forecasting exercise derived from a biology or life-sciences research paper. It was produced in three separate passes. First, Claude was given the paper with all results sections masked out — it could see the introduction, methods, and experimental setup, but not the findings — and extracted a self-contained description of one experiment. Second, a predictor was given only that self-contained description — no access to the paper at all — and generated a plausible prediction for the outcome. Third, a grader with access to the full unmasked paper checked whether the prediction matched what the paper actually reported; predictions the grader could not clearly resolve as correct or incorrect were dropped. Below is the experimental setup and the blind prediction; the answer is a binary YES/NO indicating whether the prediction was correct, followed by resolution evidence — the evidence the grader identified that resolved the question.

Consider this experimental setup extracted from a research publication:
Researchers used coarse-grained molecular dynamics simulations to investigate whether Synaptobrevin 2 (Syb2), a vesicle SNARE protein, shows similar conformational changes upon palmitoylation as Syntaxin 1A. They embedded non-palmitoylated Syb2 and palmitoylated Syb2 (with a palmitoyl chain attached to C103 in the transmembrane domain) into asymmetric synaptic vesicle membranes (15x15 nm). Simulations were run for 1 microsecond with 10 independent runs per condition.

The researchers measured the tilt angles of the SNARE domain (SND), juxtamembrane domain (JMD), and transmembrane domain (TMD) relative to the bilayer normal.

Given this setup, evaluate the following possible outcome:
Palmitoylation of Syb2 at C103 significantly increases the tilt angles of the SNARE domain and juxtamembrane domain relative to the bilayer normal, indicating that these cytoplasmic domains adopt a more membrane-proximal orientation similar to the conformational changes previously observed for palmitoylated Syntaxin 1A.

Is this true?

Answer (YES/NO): NO